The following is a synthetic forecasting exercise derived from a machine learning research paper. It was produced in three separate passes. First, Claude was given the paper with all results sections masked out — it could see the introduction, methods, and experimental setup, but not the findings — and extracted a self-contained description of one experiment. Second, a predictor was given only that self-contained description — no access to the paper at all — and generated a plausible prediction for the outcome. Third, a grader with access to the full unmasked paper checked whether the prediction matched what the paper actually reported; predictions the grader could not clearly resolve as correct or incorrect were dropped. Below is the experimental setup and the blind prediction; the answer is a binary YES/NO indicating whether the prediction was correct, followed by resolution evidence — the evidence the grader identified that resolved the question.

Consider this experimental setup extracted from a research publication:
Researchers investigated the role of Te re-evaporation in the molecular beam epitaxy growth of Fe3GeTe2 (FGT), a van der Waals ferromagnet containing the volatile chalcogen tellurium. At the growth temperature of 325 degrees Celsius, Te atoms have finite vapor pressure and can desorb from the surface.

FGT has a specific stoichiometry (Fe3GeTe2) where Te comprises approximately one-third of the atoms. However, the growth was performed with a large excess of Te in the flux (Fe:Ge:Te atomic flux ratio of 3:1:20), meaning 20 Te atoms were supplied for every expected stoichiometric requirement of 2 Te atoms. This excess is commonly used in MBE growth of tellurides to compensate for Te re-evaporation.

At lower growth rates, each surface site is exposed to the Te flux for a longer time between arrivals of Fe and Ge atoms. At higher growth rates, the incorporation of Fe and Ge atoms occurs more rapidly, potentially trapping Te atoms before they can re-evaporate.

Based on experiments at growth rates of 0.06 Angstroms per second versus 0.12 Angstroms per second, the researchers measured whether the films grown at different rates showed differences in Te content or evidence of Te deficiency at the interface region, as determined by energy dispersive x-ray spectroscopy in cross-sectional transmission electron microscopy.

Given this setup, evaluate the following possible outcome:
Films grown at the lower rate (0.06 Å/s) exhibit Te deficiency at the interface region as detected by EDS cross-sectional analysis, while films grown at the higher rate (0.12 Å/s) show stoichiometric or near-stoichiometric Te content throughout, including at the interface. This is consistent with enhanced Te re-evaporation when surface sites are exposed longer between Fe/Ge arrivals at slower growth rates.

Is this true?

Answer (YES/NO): YES